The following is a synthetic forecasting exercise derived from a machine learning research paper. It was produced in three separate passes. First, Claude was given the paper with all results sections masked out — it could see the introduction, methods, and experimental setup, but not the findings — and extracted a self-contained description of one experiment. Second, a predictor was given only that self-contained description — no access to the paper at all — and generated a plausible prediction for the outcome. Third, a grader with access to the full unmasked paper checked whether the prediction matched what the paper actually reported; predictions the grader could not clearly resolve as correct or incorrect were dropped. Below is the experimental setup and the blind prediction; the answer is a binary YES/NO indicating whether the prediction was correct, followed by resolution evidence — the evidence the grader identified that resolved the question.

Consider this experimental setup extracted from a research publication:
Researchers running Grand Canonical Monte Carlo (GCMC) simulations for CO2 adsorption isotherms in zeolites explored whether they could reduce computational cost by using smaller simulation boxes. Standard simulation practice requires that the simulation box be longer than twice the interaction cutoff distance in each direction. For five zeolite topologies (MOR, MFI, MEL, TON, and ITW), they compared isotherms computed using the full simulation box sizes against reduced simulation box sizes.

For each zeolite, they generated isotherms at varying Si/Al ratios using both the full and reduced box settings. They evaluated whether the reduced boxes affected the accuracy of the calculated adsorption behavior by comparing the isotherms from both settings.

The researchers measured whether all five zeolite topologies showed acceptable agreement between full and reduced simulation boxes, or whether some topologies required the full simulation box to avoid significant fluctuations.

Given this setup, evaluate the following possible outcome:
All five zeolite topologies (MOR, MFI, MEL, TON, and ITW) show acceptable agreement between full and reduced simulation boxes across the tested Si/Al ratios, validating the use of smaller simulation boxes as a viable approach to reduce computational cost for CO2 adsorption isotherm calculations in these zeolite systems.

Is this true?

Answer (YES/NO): NO